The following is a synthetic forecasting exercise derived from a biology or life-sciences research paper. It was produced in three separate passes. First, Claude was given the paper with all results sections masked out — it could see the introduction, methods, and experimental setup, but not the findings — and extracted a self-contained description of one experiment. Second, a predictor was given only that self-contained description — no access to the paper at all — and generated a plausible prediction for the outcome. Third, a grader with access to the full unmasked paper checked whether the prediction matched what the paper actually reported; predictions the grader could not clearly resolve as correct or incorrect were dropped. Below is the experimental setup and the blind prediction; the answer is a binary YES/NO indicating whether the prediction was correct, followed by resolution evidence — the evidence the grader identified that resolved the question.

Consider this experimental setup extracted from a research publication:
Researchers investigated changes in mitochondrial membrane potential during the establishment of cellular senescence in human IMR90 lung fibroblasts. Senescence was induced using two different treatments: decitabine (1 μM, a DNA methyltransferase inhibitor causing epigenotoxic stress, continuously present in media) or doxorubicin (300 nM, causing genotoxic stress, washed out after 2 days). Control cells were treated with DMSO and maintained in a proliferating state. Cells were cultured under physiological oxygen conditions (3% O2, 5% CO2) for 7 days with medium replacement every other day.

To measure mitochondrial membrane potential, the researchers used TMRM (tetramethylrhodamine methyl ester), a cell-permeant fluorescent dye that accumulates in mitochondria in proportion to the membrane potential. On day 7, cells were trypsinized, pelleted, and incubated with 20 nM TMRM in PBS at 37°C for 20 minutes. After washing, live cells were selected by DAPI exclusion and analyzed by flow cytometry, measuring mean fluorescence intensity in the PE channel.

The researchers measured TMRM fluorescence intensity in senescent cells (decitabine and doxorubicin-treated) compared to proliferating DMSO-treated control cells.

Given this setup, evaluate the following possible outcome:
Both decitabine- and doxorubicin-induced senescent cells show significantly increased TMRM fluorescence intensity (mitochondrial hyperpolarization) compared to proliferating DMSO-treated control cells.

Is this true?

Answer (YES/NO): YES